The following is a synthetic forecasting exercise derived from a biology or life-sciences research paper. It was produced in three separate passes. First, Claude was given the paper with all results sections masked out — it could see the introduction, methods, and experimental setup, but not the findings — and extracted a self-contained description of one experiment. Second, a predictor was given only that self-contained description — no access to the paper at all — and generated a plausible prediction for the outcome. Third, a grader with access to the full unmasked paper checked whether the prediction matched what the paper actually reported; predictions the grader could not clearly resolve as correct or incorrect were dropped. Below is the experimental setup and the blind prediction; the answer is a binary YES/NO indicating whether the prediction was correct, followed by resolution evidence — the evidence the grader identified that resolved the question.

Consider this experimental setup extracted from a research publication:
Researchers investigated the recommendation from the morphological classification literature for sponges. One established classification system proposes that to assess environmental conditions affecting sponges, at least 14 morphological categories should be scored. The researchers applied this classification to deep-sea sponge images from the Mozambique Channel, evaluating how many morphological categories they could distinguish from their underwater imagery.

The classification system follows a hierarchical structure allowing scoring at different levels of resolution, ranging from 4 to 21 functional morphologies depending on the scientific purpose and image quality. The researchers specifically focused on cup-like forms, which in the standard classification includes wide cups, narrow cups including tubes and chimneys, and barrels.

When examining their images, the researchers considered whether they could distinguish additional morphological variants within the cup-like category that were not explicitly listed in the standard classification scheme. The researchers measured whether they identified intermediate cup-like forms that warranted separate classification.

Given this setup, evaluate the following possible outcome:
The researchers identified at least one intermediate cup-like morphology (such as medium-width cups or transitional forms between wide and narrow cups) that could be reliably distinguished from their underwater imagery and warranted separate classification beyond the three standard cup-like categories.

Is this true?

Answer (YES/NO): YES